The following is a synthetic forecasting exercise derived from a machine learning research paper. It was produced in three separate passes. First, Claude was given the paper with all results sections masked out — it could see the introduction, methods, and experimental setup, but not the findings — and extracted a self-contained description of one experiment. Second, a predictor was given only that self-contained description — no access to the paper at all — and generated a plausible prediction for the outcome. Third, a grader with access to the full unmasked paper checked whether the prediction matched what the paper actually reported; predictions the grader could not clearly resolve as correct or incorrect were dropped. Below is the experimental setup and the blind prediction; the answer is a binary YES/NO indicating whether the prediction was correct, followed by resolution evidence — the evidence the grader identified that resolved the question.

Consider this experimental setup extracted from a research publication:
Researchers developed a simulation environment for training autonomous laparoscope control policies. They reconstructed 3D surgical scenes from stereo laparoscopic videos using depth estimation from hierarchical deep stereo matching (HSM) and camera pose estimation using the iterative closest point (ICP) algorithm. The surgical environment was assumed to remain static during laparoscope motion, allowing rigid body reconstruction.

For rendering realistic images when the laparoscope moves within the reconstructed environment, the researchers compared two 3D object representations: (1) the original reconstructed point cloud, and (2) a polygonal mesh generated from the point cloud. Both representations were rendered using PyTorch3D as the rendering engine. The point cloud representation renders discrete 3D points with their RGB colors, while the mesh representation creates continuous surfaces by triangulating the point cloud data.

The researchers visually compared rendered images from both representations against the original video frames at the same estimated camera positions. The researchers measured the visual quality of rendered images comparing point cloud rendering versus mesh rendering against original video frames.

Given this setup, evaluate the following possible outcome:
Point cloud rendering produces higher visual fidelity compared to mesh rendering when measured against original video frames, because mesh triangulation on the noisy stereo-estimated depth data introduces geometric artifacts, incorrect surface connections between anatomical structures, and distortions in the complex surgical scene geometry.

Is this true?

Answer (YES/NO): YES